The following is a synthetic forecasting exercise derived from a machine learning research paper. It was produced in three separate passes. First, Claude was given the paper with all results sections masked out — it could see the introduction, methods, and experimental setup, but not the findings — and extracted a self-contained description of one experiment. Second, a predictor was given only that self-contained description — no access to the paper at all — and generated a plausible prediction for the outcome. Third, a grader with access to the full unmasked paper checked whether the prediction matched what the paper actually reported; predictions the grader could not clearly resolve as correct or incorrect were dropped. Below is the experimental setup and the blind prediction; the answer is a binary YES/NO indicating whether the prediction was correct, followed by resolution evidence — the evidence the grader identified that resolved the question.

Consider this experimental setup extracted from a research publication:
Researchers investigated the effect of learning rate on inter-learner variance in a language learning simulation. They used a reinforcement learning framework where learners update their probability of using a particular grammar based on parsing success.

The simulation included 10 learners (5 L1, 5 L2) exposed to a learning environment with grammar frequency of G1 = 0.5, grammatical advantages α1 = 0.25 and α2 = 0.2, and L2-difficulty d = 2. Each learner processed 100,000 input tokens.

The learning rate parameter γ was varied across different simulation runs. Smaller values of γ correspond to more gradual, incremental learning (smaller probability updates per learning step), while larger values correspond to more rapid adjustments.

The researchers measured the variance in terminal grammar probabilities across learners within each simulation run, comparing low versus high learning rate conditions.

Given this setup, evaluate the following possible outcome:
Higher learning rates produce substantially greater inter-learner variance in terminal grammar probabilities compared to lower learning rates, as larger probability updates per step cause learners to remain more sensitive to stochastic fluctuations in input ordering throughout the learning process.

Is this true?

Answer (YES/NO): YES